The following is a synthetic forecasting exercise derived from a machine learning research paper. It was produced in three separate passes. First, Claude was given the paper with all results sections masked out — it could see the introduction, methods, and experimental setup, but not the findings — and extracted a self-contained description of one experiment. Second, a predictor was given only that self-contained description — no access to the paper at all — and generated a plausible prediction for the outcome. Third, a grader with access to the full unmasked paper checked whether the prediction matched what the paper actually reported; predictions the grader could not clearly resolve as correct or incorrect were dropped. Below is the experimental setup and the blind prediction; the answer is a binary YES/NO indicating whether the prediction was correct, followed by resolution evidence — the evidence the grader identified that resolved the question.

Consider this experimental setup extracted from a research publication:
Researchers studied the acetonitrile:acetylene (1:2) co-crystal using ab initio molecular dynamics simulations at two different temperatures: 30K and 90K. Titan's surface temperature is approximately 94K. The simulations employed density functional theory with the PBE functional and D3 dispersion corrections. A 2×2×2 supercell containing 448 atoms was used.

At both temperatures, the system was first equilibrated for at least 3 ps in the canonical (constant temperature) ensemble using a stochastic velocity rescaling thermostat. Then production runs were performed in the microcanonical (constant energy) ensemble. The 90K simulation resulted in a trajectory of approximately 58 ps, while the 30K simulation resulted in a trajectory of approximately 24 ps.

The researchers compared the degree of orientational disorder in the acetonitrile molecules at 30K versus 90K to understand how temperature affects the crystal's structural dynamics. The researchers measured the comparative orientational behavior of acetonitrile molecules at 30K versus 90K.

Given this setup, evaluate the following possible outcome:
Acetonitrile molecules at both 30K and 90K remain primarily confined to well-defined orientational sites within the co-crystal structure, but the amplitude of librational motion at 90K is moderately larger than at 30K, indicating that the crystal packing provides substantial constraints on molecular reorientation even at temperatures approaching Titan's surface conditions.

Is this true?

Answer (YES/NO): NO